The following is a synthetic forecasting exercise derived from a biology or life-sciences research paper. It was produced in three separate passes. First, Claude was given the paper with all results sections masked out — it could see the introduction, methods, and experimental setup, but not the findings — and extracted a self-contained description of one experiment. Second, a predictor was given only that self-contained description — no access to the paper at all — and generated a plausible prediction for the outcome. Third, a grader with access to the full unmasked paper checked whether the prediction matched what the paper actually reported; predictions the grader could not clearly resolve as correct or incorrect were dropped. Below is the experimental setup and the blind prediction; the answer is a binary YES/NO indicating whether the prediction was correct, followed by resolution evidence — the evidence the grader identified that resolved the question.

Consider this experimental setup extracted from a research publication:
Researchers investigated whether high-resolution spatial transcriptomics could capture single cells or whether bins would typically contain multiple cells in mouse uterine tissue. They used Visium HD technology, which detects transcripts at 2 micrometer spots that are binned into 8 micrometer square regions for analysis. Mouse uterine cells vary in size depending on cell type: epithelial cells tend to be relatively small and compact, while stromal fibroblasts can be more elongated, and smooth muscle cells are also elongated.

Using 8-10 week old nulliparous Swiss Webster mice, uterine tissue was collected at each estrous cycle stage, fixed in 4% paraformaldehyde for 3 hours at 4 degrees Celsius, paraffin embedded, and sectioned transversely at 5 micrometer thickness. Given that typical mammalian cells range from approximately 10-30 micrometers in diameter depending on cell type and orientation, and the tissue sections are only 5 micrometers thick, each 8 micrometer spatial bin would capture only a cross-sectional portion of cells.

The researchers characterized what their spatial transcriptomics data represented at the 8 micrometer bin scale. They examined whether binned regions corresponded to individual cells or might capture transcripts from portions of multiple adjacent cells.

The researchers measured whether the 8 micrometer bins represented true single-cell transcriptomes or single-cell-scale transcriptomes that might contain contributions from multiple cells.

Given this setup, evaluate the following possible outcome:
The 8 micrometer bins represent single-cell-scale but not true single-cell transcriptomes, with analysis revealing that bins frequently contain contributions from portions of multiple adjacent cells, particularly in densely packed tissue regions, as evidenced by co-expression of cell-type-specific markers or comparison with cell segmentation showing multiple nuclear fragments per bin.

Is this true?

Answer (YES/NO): YES